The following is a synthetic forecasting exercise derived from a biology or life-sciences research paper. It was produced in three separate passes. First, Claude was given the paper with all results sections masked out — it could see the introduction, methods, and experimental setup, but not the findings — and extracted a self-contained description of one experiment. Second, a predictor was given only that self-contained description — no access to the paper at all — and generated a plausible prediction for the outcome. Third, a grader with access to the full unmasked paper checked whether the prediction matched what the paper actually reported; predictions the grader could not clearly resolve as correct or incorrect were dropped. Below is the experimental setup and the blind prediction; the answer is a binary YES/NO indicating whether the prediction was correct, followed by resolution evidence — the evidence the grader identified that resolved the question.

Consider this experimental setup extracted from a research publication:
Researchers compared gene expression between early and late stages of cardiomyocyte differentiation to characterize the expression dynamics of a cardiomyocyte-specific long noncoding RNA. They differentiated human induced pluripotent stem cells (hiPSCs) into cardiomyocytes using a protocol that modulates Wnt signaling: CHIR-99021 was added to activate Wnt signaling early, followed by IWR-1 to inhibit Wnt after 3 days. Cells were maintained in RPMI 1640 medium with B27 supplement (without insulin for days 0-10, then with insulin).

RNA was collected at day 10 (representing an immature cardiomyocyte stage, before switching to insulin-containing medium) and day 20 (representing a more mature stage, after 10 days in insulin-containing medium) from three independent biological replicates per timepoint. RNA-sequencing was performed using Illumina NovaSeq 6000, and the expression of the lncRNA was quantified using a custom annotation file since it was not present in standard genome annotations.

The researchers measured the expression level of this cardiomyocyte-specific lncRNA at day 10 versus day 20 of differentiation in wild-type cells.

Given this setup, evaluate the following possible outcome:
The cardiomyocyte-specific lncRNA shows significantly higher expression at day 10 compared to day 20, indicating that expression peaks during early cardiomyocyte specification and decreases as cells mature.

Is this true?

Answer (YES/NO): NO